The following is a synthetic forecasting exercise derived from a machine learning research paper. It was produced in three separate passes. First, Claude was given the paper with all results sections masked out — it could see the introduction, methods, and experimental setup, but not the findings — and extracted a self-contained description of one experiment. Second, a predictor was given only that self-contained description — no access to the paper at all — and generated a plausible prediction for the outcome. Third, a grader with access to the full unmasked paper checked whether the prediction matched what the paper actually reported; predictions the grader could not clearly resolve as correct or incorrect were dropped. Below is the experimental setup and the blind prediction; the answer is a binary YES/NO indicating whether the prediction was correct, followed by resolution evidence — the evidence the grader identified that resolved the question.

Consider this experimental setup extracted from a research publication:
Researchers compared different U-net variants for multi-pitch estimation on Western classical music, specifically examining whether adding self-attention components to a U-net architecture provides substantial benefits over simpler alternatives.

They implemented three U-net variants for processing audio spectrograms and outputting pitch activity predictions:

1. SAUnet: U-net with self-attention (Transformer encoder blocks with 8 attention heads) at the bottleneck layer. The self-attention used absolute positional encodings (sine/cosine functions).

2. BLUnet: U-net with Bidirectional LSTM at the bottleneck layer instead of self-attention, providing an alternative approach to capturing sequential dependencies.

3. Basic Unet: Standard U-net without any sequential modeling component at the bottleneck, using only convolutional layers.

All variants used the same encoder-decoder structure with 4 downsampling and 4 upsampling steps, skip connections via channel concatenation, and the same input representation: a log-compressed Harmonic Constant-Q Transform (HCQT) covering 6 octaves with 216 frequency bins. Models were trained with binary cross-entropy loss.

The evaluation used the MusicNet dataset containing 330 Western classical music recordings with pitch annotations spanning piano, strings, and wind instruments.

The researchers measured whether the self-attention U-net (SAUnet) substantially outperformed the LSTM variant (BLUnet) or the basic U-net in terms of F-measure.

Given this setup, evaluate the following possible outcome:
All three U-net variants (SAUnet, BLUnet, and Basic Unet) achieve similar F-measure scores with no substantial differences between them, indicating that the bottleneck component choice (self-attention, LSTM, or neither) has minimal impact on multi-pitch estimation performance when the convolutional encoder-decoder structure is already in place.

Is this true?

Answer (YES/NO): NO